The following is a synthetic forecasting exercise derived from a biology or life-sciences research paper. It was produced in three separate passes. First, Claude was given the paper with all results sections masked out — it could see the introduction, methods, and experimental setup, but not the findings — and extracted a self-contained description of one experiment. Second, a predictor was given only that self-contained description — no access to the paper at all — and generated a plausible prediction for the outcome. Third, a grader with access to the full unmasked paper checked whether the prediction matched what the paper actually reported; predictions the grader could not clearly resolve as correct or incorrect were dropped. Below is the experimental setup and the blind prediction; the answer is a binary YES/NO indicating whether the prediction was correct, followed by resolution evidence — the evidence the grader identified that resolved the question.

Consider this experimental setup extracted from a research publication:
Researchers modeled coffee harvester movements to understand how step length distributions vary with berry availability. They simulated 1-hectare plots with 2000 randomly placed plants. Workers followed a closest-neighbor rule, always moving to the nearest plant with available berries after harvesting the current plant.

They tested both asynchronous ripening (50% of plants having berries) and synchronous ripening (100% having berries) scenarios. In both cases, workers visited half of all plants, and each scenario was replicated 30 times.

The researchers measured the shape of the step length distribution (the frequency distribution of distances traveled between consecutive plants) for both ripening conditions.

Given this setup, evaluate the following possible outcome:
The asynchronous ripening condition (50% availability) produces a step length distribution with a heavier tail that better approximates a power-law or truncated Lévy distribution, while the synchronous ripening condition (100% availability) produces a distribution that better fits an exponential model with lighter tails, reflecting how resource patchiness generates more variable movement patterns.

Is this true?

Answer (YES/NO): NO